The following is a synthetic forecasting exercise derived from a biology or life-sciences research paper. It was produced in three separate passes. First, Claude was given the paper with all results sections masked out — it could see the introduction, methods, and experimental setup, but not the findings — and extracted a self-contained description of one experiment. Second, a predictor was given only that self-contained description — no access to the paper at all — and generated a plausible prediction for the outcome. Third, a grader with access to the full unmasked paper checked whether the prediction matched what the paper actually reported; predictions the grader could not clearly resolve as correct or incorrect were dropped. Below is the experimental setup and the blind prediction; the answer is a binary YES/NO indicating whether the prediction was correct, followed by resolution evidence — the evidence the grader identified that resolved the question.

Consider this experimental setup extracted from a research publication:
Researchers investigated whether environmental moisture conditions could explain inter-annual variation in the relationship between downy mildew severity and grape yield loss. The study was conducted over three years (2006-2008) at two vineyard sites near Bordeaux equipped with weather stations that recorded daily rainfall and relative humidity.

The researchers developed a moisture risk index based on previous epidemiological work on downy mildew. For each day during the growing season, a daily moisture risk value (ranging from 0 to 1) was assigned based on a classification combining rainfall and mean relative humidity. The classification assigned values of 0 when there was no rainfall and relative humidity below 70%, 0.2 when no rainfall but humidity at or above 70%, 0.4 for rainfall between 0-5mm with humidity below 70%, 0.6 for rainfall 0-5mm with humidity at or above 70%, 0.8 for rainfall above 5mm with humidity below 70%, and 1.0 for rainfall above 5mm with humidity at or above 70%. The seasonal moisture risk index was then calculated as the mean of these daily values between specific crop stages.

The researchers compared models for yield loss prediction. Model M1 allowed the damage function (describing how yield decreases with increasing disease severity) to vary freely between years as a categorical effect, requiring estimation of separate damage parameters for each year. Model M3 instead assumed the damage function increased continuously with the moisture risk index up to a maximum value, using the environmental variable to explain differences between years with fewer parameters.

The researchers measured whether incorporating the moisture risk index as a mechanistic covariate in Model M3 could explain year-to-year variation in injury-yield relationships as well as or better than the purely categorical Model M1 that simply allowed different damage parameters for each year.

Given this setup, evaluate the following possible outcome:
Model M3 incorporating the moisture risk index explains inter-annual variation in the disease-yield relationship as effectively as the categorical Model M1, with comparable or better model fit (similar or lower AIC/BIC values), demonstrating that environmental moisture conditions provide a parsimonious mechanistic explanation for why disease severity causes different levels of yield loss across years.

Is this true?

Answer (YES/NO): YES